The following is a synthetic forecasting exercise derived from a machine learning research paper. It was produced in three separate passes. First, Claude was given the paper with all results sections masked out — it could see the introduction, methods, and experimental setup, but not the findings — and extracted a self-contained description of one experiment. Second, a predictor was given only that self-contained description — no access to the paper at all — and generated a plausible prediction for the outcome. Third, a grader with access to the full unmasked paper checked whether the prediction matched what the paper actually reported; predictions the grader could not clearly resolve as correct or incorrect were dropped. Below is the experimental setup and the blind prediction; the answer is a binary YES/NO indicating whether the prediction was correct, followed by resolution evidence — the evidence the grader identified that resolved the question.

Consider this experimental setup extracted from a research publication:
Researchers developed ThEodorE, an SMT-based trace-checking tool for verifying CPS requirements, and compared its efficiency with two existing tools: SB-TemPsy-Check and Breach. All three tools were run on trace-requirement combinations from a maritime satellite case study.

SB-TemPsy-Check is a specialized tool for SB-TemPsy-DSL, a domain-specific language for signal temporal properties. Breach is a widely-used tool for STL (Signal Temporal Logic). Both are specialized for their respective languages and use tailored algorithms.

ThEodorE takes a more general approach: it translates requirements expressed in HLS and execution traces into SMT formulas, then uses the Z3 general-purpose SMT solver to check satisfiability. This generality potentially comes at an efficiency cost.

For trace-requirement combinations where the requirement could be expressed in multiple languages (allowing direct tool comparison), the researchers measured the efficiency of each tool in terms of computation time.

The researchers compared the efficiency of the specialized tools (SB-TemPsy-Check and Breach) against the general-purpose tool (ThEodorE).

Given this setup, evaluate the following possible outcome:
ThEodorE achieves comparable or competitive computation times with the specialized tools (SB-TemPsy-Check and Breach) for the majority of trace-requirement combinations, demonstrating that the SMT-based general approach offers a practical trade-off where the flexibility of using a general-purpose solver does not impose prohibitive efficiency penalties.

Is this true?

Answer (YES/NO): NO